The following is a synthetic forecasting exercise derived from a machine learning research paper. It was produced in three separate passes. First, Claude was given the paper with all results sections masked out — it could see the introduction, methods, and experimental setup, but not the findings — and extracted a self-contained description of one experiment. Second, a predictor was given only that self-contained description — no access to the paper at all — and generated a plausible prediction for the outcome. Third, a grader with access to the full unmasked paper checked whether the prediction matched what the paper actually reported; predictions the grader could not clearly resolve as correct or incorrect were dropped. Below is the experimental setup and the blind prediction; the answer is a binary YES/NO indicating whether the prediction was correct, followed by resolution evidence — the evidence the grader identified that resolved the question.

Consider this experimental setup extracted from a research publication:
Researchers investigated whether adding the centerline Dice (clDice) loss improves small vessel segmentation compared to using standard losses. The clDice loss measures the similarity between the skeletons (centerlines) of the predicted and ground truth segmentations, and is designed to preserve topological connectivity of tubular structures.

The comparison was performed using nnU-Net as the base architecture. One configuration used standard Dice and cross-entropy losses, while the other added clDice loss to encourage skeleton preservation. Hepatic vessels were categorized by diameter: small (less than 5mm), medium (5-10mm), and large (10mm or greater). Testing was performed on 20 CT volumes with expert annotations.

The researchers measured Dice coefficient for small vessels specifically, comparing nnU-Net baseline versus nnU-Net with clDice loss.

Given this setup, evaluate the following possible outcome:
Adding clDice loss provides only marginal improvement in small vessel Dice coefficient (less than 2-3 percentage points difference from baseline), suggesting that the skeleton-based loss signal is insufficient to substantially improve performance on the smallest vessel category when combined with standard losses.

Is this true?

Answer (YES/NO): NO